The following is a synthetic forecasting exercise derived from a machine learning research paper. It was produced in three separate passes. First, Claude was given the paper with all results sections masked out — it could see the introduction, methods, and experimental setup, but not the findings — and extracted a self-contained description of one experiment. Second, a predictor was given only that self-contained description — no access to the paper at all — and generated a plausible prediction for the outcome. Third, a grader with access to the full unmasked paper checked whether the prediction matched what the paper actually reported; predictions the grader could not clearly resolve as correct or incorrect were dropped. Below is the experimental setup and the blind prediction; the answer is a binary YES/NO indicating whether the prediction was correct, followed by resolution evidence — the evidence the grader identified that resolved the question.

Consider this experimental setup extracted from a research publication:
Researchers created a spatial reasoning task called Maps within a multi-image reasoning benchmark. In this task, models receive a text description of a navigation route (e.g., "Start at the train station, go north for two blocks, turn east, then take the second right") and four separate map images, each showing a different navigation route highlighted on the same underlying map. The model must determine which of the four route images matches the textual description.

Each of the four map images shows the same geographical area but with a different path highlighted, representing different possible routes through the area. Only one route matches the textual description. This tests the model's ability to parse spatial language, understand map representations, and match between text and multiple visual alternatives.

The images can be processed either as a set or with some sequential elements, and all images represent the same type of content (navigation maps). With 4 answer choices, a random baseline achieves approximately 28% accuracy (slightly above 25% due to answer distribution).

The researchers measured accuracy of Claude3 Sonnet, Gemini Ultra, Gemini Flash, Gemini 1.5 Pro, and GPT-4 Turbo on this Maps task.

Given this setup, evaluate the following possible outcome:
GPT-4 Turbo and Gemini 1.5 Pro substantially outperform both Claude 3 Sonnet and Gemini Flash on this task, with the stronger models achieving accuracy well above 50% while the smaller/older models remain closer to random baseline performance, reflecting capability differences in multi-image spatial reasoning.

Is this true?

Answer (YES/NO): NO